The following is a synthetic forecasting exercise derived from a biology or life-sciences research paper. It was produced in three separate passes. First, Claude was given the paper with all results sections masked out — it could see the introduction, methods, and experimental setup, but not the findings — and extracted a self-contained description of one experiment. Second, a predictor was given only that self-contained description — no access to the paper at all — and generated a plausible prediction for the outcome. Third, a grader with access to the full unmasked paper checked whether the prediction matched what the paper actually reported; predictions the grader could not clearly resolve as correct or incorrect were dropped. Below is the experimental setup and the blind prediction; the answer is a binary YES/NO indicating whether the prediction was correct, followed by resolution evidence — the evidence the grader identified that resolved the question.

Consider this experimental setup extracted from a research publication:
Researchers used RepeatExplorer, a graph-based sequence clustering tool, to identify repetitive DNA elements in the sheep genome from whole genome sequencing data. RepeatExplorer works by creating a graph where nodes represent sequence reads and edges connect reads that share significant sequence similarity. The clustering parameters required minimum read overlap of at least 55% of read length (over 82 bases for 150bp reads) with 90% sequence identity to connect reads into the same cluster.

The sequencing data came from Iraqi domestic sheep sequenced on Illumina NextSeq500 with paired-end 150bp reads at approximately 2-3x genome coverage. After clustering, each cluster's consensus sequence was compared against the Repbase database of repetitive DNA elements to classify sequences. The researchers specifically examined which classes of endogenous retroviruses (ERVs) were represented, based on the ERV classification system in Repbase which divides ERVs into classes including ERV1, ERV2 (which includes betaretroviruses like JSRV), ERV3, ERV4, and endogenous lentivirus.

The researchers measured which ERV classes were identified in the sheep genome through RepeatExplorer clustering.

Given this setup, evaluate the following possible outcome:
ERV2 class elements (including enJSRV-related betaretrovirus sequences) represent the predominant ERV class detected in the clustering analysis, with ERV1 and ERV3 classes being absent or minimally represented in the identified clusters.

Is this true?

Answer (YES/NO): NO